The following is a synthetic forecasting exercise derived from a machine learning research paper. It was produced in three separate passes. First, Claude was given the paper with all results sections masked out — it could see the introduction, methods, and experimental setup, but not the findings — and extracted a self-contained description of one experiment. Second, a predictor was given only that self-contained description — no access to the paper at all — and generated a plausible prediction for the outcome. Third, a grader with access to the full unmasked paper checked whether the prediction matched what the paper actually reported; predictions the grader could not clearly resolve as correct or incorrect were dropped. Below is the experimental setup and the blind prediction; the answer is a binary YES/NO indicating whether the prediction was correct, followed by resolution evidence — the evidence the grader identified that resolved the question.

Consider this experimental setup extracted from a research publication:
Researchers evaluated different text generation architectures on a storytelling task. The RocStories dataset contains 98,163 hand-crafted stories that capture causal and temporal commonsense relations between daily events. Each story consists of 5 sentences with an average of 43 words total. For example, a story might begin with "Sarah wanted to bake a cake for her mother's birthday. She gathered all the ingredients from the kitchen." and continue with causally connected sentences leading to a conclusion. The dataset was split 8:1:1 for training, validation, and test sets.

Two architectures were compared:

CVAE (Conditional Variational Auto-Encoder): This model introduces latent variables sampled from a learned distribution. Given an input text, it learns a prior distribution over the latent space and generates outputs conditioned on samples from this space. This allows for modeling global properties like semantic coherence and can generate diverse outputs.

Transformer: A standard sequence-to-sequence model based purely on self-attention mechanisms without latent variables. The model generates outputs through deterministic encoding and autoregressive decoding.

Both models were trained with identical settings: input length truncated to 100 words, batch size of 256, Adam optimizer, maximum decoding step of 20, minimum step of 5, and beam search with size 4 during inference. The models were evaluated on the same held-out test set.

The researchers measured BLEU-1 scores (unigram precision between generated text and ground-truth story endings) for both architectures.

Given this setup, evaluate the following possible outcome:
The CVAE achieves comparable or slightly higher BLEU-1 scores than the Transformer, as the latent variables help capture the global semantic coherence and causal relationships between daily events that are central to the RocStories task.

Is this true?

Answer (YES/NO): YES